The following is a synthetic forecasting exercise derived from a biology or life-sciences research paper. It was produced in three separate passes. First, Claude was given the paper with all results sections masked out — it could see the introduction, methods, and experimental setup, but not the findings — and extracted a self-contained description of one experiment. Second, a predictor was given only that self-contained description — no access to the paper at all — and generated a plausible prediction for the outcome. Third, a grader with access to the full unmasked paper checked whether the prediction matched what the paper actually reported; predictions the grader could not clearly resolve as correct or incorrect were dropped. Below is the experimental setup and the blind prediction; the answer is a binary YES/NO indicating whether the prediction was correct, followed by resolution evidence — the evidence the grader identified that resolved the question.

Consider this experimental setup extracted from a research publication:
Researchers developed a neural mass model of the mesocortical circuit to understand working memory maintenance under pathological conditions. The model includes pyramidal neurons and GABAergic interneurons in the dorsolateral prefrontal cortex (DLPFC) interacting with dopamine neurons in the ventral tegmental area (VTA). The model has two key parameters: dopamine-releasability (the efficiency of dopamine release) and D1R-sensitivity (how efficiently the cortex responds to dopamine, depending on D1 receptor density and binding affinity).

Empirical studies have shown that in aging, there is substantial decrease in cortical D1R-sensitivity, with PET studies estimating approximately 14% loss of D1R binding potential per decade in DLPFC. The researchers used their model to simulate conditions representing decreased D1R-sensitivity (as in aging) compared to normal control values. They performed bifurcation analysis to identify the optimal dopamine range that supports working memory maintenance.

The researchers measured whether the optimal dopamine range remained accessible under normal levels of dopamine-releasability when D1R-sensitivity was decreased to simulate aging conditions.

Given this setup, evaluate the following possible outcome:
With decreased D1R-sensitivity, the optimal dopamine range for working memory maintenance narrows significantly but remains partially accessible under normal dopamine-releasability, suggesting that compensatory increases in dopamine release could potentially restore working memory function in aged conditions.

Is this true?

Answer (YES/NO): NO